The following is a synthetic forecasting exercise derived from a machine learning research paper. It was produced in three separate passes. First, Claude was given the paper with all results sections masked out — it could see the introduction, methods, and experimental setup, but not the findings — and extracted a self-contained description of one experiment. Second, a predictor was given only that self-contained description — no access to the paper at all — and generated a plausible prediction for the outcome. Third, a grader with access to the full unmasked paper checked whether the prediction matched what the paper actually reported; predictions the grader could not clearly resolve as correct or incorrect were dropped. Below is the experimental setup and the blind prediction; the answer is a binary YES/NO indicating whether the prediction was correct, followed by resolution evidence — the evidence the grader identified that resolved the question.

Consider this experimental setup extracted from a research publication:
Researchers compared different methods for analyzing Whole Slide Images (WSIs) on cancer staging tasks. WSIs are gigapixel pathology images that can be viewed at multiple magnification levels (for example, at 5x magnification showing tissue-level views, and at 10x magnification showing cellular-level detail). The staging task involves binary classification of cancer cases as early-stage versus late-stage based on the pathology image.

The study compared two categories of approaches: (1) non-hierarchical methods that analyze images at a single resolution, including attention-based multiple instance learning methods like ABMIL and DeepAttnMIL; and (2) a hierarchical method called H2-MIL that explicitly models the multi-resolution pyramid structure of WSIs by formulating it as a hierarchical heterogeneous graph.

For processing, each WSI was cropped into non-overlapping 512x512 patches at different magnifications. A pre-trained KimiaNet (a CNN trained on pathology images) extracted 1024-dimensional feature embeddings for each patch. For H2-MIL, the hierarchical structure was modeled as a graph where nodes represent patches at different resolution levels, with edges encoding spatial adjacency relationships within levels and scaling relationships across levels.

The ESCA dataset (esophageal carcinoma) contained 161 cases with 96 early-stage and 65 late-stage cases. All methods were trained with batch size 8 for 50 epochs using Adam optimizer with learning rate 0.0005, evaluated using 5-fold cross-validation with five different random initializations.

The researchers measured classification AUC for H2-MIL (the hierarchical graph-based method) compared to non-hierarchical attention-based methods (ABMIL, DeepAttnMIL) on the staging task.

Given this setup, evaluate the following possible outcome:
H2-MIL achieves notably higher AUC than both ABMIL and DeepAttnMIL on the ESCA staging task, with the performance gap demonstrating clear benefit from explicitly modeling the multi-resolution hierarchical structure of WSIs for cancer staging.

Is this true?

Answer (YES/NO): NO